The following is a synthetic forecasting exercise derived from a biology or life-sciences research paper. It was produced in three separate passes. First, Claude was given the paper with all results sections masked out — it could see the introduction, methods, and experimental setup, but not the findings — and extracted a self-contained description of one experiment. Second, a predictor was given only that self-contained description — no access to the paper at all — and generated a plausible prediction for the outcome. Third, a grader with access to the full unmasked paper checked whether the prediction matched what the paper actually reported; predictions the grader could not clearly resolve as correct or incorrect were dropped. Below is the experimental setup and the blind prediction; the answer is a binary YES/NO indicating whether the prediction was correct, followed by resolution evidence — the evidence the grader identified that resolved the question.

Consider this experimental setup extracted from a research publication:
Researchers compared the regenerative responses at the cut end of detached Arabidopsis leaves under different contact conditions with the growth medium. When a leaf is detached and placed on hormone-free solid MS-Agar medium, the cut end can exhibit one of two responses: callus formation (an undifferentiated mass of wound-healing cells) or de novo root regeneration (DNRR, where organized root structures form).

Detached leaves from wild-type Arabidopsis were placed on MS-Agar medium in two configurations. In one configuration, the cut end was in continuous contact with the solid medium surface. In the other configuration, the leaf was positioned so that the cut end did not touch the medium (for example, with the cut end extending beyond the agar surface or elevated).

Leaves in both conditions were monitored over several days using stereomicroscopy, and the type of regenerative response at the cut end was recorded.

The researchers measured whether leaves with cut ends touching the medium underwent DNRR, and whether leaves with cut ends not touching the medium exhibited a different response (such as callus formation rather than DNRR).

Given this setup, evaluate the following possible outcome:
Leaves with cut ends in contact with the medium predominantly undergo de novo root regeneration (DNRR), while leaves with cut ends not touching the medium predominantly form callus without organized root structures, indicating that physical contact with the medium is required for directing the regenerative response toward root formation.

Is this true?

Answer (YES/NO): NO